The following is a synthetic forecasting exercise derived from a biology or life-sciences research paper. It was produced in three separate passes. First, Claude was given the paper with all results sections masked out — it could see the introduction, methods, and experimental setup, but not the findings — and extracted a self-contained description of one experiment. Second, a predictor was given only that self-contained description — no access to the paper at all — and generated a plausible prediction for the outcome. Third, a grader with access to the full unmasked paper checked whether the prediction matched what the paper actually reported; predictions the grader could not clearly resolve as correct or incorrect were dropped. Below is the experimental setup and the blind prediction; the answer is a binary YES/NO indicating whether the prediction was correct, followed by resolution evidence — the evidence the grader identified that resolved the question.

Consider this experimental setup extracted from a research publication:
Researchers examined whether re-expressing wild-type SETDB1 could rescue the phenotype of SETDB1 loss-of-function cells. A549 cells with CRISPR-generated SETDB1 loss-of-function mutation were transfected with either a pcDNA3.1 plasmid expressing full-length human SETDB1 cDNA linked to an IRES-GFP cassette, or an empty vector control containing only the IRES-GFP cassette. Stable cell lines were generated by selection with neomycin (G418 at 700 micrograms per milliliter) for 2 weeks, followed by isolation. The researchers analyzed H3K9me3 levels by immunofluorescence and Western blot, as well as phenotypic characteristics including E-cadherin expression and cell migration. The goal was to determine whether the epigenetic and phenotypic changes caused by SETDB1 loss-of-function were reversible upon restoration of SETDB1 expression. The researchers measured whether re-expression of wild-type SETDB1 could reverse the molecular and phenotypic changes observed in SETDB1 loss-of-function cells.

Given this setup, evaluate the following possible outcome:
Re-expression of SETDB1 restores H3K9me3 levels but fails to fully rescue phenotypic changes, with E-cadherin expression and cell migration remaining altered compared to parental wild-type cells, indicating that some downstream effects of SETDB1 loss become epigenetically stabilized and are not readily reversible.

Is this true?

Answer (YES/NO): NO